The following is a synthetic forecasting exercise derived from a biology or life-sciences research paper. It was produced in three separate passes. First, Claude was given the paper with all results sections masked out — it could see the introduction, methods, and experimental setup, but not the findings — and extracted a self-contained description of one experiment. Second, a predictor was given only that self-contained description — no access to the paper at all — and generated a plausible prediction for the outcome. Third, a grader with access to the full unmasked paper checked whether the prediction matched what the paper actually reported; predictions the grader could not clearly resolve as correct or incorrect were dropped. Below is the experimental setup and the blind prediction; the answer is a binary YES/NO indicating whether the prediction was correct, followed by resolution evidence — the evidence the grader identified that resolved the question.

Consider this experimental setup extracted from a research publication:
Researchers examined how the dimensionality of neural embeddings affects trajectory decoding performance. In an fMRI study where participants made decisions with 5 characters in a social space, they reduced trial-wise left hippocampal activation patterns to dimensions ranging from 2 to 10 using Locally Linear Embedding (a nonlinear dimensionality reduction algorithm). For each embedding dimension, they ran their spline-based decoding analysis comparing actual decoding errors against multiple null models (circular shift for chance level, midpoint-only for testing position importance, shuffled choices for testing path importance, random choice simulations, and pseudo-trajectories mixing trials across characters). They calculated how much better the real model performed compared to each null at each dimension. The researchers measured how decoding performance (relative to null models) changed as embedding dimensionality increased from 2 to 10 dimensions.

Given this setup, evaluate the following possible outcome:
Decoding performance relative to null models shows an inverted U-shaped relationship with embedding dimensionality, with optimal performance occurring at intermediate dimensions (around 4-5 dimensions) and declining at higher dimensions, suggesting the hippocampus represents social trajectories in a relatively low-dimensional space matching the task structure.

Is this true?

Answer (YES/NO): NO